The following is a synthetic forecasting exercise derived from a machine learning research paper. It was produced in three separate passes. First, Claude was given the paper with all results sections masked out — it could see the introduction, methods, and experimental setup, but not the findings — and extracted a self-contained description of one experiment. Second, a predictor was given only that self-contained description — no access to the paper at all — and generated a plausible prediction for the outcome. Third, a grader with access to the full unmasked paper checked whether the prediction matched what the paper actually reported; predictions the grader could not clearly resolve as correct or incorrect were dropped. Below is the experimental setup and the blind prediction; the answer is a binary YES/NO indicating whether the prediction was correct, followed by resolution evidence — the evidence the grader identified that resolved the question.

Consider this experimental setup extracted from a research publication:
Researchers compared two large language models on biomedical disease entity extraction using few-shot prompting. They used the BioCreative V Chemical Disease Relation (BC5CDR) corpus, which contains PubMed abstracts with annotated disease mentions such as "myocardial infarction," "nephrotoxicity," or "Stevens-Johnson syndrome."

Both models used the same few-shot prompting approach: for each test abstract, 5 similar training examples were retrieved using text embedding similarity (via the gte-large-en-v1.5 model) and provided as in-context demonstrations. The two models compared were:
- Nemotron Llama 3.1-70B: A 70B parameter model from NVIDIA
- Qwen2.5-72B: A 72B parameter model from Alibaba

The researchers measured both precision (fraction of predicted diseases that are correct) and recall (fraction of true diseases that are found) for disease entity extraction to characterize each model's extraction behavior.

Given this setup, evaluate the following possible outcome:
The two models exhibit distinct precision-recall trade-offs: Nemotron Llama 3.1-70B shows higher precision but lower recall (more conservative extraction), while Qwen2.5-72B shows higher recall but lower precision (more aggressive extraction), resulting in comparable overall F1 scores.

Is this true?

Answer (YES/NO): NO